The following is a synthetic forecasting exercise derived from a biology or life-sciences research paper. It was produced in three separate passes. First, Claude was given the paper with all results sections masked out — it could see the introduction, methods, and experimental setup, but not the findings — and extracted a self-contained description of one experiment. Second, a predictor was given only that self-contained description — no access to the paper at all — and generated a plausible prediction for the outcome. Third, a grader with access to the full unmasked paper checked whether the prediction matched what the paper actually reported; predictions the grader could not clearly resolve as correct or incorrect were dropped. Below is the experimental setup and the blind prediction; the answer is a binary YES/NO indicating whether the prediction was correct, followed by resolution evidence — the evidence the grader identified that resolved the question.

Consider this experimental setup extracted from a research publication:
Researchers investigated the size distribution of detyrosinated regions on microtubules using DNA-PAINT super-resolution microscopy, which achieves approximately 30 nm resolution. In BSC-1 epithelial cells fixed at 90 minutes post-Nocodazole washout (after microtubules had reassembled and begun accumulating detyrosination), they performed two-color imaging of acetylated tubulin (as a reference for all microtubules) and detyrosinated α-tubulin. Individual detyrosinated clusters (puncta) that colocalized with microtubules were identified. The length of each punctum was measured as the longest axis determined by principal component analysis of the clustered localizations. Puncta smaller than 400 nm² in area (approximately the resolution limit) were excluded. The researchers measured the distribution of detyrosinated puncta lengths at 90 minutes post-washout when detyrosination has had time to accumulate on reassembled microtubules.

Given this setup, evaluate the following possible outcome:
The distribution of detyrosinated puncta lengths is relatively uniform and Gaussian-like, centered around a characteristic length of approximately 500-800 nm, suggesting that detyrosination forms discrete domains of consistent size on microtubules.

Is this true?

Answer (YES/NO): NO